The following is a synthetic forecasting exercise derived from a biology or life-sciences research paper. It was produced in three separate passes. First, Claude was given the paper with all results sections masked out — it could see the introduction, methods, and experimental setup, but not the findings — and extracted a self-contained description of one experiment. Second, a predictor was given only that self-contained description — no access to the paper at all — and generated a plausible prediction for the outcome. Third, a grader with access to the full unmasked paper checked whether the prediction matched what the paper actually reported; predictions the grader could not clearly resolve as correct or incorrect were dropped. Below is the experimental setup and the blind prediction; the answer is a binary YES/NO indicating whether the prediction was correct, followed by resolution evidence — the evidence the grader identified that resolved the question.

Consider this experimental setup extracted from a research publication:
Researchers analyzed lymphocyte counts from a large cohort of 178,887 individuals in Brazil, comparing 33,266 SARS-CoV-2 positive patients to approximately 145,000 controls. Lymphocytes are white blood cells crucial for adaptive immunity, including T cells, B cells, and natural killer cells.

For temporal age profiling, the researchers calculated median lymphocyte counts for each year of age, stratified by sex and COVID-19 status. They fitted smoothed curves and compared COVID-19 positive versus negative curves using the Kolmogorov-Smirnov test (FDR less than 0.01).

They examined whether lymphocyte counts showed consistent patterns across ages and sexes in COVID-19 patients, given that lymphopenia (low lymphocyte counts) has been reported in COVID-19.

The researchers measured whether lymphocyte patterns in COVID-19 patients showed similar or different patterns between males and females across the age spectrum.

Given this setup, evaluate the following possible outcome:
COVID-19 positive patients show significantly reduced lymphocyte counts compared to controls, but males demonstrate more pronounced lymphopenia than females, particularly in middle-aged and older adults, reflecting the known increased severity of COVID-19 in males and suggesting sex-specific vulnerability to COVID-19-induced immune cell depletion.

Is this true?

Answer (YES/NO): NO